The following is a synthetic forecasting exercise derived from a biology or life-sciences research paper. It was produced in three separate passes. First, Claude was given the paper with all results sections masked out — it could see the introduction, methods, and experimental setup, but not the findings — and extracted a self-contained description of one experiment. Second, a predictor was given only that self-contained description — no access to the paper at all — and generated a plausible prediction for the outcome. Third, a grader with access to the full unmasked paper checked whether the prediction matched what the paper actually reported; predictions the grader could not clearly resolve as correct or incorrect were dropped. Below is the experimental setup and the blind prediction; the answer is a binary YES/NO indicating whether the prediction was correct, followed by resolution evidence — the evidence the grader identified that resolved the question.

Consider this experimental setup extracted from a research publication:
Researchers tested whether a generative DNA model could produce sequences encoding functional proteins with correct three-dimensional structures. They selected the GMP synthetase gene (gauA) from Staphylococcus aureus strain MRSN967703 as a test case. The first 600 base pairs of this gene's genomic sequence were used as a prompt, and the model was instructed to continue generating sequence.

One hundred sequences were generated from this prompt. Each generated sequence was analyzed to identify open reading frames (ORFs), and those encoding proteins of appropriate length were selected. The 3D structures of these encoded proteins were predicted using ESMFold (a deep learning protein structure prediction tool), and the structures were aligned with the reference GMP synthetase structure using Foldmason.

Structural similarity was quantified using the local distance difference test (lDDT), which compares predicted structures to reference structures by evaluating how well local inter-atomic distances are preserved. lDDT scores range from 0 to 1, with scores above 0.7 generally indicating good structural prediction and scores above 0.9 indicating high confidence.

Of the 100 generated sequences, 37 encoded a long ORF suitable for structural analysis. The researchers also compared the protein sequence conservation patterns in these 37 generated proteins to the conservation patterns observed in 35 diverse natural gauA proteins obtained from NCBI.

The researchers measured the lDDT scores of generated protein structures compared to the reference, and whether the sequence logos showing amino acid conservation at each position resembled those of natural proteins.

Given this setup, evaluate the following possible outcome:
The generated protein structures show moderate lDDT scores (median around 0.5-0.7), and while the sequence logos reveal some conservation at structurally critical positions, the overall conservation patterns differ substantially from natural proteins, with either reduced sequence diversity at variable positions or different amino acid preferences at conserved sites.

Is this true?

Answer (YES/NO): NO